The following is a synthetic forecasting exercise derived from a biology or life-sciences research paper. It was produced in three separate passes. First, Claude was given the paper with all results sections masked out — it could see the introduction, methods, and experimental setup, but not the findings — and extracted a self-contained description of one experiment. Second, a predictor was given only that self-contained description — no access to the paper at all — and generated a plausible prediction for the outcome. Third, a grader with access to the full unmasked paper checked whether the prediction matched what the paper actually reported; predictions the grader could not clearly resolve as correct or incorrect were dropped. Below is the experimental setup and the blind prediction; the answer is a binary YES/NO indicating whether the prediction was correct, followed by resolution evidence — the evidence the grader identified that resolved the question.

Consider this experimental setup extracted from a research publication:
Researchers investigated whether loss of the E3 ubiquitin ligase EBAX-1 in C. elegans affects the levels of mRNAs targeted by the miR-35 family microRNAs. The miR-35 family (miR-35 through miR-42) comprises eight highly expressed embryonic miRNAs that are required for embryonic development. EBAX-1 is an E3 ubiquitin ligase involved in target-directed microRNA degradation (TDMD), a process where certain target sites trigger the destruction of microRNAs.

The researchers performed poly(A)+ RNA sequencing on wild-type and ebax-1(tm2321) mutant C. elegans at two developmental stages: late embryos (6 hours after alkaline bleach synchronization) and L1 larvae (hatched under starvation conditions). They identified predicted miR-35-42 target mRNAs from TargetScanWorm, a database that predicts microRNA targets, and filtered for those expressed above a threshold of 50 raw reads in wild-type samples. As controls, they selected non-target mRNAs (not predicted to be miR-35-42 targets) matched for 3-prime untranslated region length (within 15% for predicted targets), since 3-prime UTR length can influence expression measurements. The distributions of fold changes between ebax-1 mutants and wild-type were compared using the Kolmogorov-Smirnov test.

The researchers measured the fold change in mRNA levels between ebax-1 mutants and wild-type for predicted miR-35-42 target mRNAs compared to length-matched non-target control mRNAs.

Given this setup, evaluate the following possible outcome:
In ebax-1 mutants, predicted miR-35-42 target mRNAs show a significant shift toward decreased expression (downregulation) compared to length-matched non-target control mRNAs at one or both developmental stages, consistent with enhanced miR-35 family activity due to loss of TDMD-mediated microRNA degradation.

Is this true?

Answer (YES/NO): YES